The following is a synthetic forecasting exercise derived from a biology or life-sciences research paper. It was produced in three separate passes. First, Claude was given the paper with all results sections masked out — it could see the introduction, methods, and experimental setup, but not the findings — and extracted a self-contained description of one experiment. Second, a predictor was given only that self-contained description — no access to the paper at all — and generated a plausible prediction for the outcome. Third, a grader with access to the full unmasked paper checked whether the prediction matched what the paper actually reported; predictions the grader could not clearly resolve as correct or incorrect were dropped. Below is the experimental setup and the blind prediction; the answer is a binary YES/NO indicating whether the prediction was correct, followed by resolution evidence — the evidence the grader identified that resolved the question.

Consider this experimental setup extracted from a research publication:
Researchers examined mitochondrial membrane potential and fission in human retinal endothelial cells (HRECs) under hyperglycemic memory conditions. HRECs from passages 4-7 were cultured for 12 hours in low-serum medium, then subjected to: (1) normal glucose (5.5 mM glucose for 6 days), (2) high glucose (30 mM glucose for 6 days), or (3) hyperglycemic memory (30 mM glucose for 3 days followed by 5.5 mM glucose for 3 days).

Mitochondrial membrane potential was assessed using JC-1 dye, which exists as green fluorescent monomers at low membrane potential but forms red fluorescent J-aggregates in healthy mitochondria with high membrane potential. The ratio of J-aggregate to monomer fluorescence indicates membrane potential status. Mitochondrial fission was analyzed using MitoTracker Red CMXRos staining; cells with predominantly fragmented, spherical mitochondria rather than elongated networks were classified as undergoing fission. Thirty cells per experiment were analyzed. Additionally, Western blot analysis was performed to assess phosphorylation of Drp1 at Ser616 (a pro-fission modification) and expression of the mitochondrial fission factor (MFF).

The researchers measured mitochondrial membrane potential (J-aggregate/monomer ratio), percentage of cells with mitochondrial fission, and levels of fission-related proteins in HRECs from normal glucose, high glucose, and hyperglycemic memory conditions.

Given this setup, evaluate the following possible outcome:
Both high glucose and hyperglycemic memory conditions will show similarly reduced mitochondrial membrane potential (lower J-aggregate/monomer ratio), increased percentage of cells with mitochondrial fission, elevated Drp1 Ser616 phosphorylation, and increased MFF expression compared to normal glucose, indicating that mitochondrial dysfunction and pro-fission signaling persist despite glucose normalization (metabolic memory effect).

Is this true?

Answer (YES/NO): YES